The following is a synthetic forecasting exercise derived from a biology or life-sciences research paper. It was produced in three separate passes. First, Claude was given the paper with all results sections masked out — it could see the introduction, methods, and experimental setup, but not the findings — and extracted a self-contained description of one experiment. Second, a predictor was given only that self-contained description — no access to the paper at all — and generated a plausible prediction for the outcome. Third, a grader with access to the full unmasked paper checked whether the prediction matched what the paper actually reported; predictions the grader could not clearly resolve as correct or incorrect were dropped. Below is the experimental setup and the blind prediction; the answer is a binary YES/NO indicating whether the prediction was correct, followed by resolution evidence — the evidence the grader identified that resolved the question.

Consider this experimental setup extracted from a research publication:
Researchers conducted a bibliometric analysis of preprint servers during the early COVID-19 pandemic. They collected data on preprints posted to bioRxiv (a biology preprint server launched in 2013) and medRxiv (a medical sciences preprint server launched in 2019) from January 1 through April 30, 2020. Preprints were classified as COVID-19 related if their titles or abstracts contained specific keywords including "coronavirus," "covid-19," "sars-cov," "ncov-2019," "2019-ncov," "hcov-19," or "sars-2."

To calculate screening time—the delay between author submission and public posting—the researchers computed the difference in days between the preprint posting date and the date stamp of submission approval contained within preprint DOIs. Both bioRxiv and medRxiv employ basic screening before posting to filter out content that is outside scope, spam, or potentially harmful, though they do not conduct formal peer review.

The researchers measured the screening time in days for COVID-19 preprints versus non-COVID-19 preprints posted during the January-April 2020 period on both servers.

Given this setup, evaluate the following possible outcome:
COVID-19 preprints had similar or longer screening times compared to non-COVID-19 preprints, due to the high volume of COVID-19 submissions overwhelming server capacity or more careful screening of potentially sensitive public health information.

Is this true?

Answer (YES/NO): NO